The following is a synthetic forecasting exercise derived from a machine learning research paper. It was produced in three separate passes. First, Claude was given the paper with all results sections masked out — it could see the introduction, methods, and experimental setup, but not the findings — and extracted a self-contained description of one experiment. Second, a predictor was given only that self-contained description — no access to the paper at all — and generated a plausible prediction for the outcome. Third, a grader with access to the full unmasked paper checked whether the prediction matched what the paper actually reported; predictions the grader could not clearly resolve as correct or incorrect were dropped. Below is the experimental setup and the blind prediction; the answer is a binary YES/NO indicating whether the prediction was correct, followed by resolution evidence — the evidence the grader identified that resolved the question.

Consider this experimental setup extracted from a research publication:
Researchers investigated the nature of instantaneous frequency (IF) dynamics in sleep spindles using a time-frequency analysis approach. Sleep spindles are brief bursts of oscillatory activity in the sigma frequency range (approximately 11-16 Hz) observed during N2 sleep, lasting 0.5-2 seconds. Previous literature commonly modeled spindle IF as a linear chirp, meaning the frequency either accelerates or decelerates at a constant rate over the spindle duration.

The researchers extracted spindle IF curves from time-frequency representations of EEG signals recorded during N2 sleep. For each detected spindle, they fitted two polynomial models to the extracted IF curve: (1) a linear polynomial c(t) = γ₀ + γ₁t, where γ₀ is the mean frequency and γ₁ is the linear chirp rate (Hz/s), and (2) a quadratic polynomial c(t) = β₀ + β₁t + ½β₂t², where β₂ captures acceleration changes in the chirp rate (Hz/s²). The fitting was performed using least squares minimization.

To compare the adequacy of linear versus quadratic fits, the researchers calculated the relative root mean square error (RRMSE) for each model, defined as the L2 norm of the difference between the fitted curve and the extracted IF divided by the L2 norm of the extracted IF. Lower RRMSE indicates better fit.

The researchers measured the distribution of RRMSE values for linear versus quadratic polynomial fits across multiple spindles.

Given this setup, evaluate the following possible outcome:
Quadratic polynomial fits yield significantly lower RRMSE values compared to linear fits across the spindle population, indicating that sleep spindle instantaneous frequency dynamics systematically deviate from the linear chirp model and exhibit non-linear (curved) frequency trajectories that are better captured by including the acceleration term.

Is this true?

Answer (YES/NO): YES